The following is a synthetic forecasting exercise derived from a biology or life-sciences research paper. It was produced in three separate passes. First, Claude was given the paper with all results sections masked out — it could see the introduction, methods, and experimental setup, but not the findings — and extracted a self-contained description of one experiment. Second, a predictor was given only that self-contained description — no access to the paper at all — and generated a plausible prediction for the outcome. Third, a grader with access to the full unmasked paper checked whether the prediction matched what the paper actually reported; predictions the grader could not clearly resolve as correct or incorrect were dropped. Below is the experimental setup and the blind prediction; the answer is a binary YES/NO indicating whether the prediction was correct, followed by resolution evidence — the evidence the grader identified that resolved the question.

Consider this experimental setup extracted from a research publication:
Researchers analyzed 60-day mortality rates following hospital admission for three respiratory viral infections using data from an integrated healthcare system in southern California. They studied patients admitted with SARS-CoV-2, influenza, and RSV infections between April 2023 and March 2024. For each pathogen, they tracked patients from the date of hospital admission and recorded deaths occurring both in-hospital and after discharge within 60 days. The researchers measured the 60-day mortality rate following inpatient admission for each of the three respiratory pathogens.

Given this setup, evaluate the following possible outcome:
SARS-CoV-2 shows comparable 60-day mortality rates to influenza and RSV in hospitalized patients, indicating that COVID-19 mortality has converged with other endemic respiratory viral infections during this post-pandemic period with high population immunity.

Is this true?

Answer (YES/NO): NO